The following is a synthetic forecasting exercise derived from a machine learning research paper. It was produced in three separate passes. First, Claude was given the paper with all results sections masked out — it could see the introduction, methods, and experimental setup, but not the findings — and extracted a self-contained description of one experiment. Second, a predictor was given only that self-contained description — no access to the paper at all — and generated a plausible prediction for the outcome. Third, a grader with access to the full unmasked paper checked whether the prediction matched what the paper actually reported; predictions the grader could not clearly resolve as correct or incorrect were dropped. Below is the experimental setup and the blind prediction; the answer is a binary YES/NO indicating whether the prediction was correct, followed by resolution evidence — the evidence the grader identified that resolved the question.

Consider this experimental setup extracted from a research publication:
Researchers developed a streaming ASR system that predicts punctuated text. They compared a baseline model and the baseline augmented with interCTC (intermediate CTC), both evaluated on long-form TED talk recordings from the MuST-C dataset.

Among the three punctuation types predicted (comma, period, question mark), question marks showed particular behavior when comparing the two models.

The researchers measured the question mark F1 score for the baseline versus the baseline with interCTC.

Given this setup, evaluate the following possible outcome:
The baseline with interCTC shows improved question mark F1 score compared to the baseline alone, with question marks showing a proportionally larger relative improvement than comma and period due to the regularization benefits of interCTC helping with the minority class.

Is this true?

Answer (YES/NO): NO